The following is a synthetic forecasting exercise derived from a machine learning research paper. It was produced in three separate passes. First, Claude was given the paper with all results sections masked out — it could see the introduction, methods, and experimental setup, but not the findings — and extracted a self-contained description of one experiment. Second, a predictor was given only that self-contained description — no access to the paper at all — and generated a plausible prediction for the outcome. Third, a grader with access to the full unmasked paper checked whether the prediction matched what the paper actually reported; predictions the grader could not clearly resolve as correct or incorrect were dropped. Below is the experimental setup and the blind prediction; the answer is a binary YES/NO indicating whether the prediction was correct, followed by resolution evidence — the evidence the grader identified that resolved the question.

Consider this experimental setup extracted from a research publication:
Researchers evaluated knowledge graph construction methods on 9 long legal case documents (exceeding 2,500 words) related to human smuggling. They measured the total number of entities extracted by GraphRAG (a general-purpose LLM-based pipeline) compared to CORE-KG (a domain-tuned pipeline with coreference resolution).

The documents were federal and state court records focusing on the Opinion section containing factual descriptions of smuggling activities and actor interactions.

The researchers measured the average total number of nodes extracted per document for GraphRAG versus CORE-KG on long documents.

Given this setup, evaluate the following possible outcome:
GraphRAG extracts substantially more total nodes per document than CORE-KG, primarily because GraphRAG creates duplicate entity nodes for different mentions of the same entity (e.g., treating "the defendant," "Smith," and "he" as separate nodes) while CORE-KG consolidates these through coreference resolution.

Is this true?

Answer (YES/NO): YES